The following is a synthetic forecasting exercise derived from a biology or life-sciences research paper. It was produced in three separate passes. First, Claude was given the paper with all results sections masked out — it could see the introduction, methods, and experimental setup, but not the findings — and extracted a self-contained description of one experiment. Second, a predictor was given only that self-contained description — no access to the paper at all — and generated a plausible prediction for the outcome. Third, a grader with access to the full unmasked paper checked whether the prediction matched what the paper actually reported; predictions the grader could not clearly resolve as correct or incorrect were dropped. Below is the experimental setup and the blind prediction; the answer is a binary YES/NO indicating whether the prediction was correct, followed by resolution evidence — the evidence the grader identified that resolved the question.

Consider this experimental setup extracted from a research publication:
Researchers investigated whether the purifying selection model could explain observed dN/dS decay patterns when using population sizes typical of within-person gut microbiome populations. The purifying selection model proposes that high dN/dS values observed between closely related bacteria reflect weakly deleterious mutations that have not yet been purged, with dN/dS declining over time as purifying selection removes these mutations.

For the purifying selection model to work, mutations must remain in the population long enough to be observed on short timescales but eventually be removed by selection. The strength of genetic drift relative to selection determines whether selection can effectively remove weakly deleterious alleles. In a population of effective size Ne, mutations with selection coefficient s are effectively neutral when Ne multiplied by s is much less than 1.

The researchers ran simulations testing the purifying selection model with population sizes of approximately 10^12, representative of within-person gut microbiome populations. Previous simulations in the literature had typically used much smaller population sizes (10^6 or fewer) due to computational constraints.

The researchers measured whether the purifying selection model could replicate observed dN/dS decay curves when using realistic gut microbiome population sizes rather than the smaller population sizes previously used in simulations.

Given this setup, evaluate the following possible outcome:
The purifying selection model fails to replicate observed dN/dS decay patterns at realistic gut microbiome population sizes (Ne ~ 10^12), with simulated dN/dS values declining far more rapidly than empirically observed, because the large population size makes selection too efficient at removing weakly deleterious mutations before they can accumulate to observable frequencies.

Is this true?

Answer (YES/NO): NO